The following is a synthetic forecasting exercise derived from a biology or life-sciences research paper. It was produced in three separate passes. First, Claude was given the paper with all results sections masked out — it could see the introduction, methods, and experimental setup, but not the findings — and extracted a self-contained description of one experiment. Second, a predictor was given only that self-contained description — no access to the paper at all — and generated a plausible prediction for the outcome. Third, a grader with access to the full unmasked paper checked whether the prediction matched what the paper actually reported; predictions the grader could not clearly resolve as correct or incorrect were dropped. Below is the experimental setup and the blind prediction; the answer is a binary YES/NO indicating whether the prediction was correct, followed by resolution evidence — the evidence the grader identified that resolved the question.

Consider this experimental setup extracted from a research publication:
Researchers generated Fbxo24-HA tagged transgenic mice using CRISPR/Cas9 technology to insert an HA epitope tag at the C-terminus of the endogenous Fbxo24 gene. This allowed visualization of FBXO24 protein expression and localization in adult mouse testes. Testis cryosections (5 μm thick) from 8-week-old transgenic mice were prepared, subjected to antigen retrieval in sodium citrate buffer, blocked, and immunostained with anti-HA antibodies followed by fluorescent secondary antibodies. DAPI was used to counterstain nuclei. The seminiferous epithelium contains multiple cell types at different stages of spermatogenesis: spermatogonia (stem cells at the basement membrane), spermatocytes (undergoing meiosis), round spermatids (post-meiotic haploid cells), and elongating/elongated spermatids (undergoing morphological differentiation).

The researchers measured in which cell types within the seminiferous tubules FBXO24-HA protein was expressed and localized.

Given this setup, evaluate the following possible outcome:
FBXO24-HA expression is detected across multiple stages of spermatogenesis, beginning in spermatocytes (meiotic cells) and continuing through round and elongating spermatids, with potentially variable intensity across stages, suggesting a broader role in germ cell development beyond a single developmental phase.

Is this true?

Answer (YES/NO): NO